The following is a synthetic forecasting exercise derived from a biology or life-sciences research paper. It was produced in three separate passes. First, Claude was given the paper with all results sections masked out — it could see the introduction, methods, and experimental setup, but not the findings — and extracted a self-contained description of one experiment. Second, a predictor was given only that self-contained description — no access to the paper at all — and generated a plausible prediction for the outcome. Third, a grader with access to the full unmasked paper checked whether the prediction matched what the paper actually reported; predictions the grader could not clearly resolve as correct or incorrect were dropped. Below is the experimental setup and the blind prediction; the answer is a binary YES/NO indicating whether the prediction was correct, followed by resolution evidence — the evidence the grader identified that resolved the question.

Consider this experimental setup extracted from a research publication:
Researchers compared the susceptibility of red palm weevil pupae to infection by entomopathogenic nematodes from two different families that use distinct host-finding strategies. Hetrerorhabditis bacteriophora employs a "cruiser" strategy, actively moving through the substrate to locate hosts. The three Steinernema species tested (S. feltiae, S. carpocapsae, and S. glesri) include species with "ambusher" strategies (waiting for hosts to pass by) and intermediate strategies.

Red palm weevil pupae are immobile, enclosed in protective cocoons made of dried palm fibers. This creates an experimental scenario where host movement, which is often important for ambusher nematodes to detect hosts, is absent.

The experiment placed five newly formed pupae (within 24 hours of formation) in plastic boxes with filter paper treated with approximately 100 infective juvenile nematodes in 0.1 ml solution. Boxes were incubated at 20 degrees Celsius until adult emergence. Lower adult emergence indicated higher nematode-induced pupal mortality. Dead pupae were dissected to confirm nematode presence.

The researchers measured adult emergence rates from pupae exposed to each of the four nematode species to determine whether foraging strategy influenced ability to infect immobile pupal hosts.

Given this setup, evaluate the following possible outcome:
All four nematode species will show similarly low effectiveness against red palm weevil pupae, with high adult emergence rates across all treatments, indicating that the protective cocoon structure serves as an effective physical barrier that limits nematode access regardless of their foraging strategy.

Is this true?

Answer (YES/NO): NO